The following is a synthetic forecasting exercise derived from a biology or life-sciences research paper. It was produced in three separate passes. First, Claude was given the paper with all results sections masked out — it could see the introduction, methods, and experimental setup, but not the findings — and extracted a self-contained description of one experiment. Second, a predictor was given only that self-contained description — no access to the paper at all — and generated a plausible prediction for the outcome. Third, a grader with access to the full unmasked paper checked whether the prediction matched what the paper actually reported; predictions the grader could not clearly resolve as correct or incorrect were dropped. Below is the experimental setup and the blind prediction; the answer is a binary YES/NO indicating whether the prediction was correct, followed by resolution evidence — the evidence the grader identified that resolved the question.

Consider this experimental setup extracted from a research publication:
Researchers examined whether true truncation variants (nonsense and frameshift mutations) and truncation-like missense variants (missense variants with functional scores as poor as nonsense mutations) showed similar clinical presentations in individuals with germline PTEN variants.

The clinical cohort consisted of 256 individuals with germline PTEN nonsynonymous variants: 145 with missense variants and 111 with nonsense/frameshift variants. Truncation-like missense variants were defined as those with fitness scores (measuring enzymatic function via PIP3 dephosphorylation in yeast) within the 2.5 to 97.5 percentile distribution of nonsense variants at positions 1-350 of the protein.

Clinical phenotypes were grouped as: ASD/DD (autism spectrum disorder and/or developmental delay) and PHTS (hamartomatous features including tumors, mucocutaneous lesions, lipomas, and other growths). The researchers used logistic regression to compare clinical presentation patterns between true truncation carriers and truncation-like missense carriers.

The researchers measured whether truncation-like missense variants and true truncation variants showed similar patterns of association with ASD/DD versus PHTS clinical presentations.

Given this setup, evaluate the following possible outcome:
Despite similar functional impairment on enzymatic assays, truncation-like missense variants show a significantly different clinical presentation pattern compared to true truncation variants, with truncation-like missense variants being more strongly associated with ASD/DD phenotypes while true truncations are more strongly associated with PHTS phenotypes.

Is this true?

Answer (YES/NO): NO